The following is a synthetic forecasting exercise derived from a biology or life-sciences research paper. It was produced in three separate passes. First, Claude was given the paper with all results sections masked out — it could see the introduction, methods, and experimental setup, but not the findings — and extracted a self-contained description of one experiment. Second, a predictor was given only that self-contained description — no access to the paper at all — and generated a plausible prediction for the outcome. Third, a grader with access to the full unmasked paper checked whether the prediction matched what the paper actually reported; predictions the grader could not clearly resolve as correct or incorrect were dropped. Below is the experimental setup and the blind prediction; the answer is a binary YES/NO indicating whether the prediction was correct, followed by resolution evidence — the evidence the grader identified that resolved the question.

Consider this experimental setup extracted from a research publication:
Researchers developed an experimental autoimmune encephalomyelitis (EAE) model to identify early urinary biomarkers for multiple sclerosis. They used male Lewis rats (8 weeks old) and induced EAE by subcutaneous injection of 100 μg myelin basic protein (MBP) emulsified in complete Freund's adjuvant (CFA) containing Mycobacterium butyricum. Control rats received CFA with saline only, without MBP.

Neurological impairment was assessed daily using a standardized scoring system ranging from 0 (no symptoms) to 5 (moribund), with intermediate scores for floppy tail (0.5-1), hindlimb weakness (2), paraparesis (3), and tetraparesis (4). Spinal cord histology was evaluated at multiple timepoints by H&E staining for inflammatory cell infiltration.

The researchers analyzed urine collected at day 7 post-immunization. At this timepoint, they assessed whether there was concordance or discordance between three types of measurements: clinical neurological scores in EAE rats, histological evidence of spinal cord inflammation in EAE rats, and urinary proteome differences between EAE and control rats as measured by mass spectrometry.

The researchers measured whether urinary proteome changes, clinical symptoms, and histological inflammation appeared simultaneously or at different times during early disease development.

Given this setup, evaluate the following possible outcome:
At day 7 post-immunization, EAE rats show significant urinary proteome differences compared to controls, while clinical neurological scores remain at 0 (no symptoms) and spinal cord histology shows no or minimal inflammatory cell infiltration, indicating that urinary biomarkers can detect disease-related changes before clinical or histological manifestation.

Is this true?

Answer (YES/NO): YES